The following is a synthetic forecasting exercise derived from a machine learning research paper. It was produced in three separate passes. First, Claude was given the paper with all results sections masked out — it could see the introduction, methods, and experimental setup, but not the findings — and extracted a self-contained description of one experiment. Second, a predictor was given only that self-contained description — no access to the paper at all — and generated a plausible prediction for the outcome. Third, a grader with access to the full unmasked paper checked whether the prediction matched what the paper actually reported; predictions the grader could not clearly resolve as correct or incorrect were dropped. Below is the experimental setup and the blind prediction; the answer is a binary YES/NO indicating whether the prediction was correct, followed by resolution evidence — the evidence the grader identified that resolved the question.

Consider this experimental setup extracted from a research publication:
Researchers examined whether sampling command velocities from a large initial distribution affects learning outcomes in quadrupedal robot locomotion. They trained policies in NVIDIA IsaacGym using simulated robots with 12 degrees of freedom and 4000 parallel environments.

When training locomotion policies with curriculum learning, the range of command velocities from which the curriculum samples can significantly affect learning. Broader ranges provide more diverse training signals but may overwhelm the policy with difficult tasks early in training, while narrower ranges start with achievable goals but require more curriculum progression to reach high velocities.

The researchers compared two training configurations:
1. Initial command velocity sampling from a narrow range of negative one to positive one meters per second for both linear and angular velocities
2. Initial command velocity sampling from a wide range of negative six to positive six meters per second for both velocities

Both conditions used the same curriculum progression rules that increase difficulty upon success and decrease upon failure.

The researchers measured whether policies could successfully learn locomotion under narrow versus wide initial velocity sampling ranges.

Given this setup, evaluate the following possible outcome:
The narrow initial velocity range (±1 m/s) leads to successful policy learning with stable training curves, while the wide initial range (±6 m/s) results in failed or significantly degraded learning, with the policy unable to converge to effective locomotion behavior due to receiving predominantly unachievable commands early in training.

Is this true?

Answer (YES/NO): YES